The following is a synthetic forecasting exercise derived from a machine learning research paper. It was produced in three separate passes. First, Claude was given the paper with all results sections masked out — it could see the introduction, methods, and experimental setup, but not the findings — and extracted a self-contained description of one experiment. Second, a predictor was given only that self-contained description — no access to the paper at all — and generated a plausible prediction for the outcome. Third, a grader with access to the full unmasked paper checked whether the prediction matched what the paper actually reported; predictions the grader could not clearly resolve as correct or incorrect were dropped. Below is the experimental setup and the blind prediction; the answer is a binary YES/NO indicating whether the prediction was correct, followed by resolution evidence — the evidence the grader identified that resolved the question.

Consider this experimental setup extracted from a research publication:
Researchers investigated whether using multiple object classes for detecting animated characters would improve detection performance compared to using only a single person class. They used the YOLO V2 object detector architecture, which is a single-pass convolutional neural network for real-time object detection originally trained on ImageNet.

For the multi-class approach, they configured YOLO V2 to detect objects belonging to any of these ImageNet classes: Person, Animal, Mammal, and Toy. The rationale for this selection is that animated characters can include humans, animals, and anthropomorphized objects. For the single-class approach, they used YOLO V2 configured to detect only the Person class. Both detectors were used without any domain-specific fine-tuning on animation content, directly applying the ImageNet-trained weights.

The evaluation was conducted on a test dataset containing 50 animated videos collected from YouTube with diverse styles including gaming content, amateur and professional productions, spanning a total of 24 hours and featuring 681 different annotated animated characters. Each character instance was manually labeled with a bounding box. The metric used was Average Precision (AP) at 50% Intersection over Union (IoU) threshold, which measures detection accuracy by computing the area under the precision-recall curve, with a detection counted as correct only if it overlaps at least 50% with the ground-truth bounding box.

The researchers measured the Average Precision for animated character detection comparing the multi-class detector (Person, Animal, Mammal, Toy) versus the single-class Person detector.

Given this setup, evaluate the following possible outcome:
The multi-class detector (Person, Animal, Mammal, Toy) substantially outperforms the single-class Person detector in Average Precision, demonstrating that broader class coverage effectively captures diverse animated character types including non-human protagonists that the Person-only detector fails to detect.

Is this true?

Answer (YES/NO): NO